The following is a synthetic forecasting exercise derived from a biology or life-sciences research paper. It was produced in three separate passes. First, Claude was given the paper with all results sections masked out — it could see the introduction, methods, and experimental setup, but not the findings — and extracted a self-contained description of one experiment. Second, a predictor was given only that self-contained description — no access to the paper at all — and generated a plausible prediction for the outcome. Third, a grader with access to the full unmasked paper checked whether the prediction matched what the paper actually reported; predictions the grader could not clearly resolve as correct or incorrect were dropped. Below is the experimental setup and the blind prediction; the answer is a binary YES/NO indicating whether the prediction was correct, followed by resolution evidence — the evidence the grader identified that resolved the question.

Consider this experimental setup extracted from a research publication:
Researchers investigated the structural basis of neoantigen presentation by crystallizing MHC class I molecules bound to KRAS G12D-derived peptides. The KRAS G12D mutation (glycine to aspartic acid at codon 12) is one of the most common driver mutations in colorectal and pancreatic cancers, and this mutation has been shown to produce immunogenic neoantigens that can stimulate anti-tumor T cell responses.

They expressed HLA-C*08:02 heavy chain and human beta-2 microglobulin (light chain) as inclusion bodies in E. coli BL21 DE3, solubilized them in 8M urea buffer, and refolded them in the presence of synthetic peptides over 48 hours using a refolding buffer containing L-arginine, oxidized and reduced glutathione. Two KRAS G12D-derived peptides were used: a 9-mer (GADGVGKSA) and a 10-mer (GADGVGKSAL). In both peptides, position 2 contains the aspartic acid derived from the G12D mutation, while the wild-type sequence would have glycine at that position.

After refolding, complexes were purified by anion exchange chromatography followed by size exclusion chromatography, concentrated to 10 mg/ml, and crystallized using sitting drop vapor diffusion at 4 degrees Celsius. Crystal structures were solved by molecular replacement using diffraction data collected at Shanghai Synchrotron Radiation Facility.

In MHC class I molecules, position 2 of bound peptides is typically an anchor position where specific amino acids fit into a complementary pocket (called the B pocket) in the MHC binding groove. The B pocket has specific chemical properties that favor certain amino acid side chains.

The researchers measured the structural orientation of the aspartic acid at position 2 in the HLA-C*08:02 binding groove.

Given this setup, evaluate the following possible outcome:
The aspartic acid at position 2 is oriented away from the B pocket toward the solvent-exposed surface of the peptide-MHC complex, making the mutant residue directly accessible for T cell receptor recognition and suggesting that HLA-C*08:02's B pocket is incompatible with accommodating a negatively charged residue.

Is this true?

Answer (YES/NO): NO